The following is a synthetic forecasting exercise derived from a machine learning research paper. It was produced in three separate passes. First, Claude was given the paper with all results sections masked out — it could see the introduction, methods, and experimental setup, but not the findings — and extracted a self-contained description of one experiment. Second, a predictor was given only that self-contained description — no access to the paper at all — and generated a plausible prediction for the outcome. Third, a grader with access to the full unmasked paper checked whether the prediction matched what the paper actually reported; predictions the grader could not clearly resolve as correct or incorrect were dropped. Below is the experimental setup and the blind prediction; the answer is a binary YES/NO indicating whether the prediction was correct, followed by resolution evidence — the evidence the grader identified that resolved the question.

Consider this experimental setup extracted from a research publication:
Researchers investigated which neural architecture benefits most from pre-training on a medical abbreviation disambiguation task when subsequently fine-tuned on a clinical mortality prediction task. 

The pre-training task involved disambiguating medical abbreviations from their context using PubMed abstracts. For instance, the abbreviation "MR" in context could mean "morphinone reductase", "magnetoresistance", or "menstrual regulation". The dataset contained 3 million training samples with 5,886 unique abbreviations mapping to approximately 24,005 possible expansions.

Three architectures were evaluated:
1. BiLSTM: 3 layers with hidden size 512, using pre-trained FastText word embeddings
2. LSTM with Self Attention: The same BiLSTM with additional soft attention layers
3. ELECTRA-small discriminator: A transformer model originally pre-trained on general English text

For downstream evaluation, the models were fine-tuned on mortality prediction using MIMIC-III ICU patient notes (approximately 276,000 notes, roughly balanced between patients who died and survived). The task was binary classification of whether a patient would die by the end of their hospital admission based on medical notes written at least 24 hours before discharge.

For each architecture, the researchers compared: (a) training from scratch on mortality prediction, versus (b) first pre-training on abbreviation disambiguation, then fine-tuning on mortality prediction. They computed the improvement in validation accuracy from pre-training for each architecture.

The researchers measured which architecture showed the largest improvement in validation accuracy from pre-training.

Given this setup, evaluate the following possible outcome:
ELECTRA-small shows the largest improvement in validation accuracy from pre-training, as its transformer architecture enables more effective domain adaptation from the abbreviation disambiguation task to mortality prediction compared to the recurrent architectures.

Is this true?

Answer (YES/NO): NO